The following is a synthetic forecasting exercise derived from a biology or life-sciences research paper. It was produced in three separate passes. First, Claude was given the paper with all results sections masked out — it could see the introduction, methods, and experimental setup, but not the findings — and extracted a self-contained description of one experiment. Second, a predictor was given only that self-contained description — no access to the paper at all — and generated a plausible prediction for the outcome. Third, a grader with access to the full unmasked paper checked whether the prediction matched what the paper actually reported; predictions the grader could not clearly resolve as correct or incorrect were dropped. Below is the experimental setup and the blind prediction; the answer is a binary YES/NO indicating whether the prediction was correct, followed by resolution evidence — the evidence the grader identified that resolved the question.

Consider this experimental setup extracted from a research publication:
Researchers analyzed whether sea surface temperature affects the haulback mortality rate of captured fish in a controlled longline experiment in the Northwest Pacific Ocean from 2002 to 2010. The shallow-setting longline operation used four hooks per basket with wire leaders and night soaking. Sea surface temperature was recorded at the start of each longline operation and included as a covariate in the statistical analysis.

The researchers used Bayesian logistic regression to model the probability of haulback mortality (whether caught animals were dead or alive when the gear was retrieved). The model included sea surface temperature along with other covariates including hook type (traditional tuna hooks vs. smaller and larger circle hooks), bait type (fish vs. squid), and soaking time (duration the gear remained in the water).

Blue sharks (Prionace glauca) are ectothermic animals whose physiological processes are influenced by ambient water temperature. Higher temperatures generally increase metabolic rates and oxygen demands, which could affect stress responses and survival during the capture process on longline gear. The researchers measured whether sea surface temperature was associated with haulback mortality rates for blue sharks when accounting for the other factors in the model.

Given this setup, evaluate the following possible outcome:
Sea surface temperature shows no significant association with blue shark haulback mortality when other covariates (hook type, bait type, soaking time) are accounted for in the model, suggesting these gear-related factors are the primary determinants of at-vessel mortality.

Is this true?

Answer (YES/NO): YES